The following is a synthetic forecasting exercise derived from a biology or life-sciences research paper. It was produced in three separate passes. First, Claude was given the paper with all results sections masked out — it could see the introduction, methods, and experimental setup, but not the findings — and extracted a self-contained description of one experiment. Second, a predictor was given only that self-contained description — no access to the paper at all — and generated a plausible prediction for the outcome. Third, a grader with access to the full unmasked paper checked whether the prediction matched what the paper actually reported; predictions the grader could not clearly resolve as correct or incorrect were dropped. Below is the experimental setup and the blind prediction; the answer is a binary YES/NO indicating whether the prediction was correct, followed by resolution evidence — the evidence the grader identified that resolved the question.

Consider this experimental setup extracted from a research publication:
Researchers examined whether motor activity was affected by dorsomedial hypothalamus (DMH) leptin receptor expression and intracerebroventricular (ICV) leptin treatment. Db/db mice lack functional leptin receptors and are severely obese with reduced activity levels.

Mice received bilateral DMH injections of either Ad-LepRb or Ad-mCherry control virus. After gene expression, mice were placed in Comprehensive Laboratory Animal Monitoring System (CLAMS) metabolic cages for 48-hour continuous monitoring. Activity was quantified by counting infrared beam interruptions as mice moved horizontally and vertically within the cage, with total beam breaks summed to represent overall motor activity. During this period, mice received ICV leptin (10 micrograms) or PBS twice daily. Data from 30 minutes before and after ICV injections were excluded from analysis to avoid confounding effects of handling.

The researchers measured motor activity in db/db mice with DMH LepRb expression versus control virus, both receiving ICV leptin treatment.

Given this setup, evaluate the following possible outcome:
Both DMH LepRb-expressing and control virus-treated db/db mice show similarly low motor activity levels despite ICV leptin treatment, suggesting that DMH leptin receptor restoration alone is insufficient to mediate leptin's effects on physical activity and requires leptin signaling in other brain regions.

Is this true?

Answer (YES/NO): YES